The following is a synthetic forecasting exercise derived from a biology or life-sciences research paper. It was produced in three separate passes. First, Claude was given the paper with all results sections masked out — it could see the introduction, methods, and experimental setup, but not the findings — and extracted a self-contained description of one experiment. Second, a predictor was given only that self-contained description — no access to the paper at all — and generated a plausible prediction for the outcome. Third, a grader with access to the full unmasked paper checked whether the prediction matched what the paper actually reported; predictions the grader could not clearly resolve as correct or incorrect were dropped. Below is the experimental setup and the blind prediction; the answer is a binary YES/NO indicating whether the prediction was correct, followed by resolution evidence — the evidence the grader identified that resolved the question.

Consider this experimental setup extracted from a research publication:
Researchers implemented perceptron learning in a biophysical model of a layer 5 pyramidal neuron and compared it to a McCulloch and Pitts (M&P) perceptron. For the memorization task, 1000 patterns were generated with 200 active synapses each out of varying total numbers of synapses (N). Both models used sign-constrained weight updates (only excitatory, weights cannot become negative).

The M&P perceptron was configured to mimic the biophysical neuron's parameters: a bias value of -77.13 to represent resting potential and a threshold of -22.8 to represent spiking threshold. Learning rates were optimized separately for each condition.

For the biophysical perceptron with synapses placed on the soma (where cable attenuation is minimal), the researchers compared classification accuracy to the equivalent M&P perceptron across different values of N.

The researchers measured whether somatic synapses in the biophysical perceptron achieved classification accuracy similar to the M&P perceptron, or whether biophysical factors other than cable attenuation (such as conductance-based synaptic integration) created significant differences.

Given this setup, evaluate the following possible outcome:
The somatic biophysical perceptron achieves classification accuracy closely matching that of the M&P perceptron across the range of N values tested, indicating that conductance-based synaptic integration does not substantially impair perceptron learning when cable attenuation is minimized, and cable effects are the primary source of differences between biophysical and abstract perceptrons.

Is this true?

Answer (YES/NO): YES